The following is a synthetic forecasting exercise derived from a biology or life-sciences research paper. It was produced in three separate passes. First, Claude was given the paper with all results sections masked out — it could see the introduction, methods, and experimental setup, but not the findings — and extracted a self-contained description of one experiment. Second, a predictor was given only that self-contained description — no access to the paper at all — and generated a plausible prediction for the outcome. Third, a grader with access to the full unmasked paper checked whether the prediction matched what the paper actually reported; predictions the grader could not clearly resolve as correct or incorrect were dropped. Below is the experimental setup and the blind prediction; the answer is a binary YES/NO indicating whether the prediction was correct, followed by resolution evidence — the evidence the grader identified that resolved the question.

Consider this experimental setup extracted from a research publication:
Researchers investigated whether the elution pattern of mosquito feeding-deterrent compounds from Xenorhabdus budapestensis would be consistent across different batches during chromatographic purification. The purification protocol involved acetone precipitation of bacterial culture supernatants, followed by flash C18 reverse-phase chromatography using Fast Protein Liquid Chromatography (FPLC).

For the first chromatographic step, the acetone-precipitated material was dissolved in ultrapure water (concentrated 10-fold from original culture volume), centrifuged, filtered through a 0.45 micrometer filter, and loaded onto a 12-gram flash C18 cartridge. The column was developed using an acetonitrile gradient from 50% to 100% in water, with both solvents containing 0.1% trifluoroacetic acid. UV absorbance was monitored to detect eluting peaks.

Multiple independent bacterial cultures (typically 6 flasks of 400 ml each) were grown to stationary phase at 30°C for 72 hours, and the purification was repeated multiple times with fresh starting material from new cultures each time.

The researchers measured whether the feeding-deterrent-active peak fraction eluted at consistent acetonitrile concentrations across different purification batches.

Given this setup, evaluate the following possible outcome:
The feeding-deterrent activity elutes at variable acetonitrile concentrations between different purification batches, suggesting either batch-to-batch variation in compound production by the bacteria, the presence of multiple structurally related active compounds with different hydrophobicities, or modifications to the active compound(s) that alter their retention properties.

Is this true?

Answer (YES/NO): NO